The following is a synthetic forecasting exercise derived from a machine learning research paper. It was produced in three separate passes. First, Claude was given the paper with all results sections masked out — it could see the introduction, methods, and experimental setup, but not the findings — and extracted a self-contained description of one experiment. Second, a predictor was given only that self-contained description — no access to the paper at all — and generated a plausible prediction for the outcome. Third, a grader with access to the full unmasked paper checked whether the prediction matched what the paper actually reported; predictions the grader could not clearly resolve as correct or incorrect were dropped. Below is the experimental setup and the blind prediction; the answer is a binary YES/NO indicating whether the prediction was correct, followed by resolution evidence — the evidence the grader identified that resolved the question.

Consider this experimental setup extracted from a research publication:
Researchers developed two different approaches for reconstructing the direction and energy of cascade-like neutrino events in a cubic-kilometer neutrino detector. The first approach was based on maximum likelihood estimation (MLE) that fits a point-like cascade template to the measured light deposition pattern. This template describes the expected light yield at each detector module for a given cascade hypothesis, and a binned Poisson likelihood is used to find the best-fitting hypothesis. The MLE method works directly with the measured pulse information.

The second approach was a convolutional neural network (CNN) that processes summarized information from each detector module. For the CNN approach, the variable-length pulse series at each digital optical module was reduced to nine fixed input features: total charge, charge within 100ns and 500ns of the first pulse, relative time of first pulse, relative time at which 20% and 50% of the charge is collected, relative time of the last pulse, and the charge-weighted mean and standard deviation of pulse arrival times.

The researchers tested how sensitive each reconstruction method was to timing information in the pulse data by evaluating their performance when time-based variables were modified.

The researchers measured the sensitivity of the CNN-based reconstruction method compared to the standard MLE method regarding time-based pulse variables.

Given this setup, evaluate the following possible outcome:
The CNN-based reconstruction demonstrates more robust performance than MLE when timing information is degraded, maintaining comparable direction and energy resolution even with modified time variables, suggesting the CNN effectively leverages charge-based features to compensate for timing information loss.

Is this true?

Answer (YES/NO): NO